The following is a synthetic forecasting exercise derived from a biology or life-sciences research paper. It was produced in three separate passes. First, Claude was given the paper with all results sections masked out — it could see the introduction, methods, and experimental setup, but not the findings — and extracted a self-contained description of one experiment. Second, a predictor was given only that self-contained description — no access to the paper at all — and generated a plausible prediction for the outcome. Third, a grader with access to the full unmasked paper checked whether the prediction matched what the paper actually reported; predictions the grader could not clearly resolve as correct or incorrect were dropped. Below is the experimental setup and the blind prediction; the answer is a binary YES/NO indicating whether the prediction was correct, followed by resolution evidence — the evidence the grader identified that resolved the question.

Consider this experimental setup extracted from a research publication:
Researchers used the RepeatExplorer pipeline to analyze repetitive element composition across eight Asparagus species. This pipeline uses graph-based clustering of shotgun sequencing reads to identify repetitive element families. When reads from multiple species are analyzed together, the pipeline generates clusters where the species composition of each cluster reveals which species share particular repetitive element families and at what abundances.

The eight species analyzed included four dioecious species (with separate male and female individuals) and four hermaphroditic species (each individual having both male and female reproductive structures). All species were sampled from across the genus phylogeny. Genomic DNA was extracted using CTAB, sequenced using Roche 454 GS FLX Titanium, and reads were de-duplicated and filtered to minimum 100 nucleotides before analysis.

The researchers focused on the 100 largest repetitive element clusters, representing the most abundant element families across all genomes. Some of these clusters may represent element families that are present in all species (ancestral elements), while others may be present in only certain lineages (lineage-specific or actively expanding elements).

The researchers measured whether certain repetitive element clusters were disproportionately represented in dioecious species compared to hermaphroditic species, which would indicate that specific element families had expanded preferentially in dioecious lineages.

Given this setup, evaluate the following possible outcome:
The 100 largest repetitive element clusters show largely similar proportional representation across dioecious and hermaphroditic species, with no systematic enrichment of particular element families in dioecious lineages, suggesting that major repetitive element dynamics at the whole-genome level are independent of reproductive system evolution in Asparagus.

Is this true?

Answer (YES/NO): NO